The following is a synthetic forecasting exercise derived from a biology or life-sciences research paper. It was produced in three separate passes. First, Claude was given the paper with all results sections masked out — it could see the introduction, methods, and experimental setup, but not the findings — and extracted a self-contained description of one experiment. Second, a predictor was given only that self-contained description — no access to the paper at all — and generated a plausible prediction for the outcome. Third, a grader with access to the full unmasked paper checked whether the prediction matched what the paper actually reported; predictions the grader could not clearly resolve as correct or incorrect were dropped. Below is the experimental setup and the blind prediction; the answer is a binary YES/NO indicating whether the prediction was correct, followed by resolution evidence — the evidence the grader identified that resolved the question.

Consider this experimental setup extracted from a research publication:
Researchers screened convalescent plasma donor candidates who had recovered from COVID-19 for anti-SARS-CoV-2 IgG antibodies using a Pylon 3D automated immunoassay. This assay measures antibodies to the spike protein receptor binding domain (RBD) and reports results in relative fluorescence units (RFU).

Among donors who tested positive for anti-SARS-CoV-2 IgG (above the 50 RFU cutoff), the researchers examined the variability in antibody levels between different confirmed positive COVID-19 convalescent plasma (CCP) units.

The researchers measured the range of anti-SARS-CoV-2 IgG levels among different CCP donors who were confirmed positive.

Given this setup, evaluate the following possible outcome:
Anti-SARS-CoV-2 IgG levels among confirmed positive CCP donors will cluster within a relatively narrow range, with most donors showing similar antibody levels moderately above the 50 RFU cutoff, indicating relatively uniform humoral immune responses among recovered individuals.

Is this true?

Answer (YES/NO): NO